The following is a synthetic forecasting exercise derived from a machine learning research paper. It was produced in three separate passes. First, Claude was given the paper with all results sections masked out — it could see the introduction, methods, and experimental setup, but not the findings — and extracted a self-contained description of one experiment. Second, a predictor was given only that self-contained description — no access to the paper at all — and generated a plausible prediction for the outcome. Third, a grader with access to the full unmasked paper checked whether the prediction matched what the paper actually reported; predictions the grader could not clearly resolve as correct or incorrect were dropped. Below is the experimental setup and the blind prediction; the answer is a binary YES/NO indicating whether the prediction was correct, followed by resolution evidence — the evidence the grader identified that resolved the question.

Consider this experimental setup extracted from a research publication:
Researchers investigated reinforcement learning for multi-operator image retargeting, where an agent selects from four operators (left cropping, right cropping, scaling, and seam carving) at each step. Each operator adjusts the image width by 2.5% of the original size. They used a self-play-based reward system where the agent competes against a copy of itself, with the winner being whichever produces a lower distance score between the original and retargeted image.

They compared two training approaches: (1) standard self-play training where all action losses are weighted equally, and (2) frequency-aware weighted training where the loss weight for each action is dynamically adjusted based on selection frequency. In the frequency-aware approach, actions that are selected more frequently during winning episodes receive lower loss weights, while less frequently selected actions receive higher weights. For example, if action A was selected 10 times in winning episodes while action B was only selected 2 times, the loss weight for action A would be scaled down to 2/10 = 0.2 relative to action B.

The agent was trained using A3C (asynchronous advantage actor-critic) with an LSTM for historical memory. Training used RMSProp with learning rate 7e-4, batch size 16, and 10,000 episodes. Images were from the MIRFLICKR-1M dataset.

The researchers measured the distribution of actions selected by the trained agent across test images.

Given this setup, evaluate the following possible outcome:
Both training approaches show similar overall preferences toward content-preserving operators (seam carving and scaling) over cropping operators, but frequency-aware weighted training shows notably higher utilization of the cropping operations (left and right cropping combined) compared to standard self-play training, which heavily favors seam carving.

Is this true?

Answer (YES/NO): NO